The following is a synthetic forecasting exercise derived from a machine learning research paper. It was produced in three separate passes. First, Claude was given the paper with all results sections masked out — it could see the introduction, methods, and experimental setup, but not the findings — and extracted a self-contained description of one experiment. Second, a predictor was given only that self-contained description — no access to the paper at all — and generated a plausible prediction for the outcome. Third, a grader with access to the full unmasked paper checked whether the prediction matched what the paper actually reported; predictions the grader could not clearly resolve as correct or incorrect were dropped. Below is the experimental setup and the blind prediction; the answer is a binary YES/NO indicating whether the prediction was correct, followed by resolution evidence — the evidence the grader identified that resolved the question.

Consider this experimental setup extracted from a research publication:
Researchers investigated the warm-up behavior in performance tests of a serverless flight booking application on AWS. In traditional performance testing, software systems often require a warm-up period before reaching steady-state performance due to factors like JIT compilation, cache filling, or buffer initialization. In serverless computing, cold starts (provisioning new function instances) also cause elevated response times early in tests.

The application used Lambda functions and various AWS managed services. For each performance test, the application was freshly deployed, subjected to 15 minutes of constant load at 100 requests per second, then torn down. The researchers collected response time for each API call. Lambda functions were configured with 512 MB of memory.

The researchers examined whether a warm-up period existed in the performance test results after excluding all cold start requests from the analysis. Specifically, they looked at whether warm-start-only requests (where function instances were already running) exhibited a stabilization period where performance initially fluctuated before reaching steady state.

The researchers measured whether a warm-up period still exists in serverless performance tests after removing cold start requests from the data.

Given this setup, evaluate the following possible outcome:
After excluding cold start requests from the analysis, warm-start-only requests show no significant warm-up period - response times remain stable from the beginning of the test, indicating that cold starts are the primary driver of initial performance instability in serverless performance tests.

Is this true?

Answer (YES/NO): NO